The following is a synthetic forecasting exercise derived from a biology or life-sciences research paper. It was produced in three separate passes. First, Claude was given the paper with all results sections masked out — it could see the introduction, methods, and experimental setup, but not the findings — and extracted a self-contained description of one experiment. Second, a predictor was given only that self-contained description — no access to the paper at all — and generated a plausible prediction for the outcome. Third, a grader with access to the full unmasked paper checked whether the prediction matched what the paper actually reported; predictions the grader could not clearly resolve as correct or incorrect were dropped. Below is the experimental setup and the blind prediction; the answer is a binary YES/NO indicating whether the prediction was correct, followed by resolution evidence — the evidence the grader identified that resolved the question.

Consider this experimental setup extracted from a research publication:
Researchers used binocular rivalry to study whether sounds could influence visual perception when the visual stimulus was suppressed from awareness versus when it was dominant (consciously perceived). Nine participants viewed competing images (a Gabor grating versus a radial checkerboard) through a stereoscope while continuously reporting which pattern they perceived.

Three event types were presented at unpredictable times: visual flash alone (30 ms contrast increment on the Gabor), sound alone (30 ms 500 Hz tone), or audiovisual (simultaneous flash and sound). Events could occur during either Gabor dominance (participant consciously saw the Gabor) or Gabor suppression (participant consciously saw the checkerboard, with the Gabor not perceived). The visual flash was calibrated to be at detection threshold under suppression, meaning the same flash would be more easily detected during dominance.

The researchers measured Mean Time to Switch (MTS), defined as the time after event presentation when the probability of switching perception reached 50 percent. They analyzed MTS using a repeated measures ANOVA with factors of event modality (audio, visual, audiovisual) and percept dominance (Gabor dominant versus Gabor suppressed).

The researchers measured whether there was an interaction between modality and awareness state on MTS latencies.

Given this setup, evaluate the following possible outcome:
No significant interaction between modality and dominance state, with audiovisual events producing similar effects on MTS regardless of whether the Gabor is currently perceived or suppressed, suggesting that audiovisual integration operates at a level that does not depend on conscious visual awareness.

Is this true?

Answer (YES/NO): NO